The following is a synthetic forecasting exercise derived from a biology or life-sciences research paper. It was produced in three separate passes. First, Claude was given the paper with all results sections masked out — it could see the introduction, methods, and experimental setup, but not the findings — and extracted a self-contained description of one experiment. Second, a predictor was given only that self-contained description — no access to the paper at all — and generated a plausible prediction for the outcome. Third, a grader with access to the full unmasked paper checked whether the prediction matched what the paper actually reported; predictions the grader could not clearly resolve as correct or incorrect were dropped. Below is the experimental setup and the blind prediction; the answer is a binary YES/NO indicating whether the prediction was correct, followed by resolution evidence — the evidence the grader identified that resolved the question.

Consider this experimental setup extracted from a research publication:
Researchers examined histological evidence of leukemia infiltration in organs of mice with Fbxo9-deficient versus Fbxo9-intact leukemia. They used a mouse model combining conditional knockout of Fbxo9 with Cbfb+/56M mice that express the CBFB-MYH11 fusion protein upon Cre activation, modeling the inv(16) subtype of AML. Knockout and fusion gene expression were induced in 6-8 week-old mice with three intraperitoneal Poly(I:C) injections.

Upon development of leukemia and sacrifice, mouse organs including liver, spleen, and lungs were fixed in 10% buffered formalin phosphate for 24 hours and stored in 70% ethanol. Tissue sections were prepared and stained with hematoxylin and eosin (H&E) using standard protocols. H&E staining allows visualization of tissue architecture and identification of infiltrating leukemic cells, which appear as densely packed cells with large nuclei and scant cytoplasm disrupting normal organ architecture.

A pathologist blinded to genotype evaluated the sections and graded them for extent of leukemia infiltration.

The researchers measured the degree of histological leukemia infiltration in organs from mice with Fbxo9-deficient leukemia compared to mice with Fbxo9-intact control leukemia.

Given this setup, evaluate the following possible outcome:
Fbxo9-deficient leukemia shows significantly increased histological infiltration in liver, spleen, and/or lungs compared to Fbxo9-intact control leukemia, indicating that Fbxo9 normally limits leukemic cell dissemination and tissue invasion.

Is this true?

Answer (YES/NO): YES